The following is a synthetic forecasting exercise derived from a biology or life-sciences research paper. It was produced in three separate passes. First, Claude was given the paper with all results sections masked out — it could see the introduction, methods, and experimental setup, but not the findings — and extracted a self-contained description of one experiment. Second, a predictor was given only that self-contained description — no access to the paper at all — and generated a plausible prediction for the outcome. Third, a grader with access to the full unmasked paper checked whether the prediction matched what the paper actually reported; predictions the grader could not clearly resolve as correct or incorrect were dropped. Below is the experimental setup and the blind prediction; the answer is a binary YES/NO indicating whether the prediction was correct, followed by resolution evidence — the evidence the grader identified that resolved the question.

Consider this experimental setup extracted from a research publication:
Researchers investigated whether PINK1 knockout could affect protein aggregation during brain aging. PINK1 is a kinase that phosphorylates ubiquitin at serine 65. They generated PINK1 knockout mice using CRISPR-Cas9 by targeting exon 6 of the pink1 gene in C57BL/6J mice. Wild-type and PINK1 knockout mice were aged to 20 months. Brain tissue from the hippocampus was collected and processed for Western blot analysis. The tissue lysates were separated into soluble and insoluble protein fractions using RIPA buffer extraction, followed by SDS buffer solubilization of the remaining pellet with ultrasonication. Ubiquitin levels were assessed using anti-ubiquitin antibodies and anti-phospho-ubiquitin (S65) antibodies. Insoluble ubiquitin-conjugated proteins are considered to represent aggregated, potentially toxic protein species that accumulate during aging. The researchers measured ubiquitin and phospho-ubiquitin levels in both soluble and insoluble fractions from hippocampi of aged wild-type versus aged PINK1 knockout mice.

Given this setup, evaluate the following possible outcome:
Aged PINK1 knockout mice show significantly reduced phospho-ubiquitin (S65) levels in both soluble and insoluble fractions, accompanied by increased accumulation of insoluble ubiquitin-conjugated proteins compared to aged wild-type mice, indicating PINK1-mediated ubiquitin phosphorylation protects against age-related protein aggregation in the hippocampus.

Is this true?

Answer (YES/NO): NO